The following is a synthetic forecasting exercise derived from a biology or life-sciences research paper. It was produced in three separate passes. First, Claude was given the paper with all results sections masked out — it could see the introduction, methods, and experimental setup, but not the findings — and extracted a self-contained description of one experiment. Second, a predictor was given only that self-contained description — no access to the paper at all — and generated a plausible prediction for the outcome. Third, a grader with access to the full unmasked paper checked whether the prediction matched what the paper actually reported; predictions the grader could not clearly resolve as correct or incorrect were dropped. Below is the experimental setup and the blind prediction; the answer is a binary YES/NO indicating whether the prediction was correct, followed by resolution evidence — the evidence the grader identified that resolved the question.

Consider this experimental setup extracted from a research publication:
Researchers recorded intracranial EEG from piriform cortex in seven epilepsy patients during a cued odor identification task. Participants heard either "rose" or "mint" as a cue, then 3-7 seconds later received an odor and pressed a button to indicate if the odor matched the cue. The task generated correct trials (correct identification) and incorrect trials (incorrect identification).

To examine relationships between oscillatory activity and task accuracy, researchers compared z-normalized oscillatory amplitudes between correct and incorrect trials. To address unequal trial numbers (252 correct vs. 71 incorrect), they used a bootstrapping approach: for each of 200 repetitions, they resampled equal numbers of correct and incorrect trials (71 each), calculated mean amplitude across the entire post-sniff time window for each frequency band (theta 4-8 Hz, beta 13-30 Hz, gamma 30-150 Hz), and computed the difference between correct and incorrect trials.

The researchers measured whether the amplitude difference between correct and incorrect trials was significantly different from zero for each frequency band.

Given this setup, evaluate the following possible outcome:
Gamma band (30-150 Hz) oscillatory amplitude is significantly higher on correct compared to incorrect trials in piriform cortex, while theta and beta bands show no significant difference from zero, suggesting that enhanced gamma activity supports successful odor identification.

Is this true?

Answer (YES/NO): NO